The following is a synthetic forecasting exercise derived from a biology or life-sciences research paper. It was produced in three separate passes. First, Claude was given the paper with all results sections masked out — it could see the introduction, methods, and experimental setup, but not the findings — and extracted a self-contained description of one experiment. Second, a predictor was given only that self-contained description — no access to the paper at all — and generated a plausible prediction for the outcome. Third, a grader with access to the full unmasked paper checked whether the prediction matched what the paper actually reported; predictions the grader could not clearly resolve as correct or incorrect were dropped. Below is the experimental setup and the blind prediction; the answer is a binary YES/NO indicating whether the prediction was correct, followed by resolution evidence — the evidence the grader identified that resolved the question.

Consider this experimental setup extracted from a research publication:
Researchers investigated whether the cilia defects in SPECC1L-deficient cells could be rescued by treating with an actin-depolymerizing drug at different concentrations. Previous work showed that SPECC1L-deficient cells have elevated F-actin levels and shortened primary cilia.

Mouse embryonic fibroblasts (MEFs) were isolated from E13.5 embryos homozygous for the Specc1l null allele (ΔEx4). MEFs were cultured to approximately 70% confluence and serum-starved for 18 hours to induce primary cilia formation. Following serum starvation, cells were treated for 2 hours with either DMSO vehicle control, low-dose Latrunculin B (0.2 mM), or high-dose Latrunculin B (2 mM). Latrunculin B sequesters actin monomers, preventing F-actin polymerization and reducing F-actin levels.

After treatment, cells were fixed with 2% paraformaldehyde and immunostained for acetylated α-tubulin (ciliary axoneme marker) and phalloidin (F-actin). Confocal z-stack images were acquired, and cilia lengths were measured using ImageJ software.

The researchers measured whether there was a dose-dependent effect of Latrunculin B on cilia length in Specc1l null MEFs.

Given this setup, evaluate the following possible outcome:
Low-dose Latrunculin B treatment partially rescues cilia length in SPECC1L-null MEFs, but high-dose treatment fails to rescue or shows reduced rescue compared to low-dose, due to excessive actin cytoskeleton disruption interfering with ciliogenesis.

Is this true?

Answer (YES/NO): NO